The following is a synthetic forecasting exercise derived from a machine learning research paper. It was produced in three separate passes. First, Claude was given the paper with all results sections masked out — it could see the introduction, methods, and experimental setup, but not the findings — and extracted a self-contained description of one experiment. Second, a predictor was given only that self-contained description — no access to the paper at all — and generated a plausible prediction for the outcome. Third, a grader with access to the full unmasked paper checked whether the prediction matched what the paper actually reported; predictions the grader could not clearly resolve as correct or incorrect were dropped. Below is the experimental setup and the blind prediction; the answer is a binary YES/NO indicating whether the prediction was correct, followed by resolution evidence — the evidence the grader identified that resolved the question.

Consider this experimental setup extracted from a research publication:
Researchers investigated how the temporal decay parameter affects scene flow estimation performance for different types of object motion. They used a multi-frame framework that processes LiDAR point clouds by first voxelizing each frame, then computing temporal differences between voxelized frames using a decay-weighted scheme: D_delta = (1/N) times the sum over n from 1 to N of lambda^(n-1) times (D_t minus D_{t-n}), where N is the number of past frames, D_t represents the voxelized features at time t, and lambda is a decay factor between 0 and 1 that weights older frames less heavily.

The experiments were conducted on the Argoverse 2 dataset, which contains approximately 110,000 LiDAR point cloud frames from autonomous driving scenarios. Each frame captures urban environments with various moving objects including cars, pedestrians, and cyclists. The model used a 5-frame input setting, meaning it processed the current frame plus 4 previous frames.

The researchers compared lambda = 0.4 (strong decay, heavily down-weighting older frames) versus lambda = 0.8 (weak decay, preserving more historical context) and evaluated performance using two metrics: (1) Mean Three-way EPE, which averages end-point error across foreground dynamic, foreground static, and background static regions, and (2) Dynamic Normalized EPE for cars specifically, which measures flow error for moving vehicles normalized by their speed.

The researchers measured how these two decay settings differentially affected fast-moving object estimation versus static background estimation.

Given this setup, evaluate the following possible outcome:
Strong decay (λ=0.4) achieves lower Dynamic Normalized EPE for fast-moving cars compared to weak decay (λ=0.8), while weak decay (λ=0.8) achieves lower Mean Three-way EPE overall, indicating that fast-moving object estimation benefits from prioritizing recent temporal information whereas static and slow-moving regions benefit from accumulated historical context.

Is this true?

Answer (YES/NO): YES